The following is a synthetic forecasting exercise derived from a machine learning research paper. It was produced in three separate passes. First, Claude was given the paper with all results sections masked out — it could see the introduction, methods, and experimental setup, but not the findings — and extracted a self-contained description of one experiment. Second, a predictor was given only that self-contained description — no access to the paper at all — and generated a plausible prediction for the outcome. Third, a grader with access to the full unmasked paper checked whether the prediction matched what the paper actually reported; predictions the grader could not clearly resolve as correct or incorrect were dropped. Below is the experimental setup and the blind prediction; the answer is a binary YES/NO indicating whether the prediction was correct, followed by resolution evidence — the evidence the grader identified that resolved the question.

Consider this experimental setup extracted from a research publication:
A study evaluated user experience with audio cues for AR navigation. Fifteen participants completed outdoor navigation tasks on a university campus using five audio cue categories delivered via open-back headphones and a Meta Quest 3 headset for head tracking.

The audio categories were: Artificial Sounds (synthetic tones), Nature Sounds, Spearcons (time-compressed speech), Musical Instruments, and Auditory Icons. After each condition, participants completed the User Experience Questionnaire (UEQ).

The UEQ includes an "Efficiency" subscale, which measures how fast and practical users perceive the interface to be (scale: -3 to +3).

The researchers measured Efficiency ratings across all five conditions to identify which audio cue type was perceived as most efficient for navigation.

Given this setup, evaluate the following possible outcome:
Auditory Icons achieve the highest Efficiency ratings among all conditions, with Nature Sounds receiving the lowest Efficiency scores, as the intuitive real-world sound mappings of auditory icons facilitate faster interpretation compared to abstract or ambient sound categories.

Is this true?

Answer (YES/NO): NO